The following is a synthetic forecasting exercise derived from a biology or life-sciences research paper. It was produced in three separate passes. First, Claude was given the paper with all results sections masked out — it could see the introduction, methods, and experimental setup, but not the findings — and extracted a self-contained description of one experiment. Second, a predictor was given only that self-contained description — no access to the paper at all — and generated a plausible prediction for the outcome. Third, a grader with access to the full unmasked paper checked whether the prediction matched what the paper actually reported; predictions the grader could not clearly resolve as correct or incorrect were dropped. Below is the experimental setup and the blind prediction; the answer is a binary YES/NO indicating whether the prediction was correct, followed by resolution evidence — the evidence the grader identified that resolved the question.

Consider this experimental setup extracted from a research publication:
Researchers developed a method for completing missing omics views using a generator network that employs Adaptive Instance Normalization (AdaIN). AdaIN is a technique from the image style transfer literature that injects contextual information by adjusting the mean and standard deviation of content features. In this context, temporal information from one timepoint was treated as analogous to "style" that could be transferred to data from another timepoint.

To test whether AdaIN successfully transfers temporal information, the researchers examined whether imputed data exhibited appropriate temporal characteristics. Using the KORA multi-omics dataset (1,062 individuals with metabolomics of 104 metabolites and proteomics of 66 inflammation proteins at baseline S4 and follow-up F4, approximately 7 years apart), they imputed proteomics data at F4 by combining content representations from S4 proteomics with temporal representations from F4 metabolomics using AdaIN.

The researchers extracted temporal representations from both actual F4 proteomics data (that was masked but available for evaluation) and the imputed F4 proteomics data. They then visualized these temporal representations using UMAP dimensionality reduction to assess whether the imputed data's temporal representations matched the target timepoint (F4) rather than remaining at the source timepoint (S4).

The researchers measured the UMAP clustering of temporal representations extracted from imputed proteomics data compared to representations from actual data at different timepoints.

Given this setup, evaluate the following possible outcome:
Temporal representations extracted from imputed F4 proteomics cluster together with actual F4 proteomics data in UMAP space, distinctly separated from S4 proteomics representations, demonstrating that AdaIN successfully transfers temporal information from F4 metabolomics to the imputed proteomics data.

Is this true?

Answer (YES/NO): YES